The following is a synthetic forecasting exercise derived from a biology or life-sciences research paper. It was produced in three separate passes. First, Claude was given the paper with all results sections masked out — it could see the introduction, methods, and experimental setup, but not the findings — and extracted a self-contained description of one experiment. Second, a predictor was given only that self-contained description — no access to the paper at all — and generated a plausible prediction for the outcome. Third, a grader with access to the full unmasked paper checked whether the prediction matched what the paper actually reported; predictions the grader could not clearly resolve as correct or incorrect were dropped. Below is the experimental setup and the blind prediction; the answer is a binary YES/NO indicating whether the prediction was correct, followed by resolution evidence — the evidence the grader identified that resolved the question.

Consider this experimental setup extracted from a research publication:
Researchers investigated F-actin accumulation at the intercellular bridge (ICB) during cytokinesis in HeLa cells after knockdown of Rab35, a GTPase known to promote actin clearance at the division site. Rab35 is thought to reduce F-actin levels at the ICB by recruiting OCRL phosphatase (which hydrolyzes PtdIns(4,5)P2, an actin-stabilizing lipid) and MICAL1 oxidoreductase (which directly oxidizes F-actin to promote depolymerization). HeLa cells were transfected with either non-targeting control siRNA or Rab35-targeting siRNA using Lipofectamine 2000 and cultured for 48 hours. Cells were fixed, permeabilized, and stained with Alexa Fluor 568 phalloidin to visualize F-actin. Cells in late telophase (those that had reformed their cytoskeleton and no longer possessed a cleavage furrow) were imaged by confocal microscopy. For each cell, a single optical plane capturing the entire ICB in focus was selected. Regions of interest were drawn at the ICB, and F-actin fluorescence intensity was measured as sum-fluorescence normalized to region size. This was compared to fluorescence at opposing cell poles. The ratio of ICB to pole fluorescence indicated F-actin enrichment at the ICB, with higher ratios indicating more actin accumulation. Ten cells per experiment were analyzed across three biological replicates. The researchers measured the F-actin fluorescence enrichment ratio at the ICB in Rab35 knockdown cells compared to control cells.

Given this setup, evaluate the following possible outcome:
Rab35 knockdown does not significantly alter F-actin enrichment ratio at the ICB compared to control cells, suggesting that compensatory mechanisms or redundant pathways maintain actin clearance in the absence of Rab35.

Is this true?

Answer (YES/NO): NO